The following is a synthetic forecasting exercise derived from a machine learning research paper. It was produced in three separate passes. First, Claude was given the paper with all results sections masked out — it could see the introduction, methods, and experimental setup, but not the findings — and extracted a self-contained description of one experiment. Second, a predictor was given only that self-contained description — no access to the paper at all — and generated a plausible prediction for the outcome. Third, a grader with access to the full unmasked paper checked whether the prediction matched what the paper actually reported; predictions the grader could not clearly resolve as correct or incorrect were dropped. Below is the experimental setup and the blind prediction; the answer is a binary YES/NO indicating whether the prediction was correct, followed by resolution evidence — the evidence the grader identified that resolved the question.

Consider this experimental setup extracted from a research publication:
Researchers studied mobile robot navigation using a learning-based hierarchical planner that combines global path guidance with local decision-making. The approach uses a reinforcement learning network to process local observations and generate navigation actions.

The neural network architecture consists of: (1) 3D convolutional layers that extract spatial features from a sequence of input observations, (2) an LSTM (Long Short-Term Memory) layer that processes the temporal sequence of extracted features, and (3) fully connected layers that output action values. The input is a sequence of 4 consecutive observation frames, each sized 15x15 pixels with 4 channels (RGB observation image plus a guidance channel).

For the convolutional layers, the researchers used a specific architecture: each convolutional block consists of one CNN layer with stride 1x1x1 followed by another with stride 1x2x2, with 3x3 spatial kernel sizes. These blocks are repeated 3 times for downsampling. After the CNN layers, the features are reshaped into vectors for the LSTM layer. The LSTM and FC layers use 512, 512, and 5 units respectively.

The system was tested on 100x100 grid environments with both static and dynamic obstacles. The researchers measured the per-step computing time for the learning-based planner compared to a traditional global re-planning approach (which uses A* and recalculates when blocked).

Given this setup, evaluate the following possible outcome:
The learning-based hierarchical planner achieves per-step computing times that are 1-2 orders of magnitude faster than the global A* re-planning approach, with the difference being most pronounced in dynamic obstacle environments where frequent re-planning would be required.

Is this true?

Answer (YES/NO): NO